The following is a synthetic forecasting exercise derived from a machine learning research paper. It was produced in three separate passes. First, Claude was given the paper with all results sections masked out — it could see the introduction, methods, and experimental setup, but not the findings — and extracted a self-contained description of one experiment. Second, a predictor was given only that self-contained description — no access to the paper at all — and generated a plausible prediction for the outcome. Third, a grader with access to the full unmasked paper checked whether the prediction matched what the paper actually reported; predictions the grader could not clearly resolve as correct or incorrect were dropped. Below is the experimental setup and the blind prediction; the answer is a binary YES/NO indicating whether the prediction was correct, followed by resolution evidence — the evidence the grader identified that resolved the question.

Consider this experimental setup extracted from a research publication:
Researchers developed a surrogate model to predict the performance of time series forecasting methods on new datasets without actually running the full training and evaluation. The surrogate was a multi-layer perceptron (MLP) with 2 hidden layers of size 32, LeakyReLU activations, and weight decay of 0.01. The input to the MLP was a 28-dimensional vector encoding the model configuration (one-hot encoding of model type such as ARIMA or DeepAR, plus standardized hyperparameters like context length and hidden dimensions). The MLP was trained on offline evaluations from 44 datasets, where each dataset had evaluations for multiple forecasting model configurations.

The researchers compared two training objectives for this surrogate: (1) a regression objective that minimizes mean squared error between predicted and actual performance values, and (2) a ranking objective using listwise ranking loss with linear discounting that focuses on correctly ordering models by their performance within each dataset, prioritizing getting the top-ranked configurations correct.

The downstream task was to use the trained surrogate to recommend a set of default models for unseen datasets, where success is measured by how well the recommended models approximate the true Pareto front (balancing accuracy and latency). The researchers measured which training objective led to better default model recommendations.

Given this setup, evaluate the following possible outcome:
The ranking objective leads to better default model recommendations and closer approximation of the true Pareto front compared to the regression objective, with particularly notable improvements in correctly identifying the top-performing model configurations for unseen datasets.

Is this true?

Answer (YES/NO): YES